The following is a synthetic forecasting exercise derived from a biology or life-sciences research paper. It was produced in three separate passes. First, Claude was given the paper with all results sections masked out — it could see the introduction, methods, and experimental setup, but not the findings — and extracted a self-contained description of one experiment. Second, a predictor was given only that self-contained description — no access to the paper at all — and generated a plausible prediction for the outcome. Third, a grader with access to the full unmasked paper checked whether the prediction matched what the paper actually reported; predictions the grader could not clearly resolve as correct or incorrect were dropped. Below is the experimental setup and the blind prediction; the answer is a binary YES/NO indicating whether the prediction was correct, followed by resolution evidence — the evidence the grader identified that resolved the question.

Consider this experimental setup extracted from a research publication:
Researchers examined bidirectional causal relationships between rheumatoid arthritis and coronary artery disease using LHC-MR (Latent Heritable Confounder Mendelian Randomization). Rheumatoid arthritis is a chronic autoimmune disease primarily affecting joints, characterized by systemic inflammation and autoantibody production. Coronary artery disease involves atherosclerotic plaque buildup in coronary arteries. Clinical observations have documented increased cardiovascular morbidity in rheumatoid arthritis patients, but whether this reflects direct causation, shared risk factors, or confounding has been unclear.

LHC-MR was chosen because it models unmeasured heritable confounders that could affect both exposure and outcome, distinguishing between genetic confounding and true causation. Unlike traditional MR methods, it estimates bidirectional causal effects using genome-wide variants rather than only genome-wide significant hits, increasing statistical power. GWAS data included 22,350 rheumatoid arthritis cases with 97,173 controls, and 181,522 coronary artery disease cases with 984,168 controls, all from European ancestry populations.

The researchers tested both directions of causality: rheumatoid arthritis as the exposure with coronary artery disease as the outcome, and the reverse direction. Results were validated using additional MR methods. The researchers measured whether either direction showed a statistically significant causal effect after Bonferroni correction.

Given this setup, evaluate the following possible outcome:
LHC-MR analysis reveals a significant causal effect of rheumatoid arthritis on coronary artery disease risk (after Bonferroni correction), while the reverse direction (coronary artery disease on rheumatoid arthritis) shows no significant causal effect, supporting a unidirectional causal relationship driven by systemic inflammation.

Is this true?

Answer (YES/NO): NO